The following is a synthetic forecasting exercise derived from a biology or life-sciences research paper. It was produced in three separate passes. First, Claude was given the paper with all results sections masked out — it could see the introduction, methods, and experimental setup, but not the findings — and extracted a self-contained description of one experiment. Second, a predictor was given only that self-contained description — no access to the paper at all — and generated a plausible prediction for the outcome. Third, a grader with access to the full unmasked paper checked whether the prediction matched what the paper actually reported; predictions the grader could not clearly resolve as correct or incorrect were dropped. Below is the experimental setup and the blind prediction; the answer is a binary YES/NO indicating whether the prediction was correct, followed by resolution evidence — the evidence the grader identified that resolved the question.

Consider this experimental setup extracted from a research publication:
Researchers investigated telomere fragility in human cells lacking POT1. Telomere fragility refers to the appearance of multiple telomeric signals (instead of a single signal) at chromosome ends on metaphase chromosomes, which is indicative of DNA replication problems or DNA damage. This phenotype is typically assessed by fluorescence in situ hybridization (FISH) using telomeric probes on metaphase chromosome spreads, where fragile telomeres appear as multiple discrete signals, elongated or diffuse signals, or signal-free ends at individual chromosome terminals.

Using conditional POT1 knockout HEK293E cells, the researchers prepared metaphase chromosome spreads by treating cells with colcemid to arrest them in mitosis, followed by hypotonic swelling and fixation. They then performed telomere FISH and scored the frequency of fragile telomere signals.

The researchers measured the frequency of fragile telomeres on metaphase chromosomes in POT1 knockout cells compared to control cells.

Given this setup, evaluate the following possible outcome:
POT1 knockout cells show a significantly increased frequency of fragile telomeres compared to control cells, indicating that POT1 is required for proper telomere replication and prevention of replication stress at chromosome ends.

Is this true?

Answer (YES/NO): YES